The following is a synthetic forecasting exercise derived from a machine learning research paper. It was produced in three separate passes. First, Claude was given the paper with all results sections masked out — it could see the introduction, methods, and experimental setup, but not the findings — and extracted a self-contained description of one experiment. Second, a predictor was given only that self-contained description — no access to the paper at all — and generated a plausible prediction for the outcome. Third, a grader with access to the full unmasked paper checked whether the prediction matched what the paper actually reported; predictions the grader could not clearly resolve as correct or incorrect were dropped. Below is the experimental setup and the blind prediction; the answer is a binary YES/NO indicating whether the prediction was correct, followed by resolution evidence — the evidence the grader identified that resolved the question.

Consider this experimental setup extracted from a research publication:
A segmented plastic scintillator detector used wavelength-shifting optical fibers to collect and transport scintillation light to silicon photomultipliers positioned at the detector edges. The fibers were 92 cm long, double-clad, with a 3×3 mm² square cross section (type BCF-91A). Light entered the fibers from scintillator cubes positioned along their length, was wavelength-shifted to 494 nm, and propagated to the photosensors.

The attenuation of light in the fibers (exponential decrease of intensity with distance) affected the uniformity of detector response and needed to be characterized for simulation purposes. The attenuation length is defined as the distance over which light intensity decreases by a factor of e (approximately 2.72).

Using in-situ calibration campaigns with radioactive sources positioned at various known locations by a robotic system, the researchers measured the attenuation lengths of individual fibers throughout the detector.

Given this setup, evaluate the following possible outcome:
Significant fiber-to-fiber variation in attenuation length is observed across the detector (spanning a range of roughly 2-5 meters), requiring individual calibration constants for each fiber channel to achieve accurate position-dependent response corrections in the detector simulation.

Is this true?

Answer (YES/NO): NO